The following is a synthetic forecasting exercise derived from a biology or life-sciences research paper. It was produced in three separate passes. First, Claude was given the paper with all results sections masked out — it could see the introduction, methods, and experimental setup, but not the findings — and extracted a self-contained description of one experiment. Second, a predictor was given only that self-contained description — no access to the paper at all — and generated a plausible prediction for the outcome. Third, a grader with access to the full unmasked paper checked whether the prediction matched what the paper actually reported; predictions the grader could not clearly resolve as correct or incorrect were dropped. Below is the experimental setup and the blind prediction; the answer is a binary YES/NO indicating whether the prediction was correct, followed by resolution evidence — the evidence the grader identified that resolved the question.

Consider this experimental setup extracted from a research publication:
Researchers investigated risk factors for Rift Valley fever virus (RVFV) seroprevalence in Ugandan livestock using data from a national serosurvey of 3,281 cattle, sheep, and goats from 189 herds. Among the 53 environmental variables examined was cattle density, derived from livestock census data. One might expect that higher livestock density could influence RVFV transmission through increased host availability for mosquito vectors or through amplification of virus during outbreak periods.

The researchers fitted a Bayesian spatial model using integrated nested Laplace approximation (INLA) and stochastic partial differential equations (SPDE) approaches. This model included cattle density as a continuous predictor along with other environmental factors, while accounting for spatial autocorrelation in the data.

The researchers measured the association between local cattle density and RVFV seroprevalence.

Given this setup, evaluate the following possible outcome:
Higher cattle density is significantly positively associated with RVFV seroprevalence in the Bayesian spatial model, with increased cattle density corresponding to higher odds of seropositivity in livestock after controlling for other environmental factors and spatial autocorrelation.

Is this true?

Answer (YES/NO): NO